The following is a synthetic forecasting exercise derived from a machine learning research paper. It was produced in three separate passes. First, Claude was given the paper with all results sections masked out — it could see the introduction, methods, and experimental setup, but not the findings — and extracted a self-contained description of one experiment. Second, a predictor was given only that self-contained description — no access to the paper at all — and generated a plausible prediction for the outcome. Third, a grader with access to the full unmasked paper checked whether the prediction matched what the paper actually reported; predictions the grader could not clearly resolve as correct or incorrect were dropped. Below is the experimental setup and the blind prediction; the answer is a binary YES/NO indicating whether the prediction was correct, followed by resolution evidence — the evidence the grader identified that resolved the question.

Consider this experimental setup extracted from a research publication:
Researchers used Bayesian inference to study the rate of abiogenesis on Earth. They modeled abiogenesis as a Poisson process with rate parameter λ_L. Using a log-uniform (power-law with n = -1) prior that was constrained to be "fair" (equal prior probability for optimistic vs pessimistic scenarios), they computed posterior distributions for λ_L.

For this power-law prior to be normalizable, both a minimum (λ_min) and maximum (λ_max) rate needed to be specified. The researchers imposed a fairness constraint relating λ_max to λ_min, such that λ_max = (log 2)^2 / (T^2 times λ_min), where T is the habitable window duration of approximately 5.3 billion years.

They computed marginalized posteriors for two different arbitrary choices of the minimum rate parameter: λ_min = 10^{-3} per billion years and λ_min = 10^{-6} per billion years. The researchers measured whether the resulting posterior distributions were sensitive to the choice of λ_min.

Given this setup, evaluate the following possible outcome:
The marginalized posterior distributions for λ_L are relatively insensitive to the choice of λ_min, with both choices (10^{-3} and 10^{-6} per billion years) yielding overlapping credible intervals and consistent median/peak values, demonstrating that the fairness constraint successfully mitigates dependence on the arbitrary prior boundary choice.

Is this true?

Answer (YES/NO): NO